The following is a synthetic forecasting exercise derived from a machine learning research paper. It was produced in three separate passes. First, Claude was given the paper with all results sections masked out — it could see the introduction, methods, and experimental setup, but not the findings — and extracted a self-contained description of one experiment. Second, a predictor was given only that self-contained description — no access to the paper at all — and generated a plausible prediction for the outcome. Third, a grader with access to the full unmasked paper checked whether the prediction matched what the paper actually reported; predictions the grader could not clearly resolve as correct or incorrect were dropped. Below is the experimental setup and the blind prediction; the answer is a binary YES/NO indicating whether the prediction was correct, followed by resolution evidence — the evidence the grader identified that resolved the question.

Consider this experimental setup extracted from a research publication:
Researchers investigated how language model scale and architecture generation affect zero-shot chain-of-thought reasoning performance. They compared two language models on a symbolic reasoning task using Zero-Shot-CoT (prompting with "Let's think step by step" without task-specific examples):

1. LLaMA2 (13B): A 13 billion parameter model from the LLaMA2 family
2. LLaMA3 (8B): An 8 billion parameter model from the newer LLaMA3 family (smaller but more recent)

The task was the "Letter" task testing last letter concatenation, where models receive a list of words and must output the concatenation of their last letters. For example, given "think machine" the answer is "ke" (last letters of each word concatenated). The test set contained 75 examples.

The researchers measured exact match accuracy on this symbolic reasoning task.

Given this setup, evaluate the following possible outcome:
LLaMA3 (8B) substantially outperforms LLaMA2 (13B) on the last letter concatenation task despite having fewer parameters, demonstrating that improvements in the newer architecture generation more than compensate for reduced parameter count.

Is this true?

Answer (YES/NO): YES